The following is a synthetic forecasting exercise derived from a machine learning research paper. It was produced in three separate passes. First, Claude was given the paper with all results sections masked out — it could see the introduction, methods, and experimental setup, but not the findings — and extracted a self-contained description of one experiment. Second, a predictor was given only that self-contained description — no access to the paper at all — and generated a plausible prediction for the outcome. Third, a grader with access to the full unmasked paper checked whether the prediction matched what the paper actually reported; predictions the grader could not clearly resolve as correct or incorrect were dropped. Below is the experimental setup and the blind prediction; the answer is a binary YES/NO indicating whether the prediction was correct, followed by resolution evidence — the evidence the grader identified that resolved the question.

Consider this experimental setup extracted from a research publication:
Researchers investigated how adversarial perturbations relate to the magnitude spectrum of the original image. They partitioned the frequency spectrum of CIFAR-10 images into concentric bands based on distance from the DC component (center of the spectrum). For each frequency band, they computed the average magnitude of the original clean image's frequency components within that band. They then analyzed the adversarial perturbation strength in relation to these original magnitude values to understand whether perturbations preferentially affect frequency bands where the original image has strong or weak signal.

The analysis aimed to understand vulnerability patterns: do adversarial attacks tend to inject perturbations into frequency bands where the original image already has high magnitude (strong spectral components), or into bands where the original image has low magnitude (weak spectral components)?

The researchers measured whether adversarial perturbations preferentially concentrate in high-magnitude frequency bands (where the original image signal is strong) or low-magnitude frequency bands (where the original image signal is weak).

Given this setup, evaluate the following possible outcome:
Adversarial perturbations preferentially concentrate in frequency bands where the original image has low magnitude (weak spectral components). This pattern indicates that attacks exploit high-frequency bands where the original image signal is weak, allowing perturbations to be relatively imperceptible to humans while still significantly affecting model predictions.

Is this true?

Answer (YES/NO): YES